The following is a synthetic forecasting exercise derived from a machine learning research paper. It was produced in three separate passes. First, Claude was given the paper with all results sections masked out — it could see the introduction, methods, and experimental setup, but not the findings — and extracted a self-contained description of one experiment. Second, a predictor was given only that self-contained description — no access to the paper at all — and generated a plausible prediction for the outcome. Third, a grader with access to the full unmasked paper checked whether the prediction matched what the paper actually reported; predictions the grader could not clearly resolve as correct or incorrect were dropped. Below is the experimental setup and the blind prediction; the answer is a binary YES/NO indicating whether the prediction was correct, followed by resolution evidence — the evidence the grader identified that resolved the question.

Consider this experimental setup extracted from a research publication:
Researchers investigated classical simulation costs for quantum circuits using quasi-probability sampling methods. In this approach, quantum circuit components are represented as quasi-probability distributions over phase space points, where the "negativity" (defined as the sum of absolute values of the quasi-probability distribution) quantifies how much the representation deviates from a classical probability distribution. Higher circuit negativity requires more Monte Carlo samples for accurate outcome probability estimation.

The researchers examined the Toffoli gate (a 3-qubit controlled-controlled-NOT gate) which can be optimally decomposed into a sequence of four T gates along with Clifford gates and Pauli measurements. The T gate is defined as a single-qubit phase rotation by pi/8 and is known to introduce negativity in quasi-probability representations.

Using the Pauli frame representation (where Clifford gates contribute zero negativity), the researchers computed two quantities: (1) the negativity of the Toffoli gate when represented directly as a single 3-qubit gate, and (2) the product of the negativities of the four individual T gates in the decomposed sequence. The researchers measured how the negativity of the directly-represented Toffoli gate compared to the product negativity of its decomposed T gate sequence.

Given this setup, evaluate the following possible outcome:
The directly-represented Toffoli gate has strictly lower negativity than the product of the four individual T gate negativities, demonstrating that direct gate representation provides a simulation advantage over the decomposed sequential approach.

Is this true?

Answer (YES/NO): YES